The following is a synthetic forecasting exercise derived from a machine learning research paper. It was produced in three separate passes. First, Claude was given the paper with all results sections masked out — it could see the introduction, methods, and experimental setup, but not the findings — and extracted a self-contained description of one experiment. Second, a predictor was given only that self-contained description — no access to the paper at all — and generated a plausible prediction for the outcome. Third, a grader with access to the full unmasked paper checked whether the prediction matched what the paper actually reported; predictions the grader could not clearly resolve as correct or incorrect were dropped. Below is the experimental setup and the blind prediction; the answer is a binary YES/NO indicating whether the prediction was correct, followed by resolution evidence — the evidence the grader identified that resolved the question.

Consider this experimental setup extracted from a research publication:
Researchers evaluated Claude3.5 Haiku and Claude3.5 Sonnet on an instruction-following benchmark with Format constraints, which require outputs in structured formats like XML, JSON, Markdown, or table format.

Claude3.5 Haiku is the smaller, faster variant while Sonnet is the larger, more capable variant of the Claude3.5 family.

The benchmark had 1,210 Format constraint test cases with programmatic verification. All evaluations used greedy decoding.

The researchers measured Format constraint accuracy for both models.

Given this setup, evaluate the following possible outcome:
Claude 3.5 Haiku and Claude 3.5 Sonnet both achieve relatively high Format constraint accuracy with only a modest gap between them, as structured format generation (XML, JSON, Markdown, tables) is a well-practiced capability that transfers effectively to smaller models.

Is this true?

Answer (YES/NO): YES